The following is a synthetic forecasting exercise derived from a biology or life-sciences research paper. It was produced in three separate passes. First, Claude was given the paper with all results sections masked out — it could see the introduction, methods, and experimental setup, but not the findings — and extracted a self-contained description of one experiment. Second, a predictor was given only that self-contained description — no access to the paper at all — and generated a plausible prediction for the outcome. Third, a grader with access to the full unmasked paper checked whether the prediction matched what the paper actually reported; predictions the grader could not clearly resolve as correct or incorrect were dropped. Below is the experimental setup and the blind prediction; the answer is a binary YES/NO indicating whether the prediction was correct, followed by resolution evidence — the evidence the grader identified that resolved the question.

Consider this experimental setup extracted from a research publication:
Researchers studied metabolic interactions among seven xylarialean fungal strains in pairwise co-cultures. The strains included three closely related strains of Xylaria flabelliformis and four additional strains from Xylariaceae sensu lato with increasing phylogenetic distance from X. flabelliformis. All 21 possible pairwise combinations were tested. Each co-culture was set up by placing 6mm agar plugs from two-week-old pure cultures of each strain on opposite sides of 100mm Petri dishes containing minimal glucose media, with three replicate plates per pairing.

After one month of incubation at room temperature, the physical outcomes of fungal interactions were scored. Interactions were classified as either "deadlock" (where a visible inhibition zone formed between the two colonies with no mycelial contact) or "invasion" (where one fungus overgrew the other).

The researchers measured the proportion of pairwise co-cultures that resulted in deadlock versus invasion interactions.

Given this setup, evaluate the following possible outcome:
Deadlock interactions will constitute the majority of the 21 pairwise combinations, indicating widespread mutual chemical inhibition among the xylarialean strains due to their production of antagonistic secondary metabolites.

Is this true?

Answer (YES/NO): YES